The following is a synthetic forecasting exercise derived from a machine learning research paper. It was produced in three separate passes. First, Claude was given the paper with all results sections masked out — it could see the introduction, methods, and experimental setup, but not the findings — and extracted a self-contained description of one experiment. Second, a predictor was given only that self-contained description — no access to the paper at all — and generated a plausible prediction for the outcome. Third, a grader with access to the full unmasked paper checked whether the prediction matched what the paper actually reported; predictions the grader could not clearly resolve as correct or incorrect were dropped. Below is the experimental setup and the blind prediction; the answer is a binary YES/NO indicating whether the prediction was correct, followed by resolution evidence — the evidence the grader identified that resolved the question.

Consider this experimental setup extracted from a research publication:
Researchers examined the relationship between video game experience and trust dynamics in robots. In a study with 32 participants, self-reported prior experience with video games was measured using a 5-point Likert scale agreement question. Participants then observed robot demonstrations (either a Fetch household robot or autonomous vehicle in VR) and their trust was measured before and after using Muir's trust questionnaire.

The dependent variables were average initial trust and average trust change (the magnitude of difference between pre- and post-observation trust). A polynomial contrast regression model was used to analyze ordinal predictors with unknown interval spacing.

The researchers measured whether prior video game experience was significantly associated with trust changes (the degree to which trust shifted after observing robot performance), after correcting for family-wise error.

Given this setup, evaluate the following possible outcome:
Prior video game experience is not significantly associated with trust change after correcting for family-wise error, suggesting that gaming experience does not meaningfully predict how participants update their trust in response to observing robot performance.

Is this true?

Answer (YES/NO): NO